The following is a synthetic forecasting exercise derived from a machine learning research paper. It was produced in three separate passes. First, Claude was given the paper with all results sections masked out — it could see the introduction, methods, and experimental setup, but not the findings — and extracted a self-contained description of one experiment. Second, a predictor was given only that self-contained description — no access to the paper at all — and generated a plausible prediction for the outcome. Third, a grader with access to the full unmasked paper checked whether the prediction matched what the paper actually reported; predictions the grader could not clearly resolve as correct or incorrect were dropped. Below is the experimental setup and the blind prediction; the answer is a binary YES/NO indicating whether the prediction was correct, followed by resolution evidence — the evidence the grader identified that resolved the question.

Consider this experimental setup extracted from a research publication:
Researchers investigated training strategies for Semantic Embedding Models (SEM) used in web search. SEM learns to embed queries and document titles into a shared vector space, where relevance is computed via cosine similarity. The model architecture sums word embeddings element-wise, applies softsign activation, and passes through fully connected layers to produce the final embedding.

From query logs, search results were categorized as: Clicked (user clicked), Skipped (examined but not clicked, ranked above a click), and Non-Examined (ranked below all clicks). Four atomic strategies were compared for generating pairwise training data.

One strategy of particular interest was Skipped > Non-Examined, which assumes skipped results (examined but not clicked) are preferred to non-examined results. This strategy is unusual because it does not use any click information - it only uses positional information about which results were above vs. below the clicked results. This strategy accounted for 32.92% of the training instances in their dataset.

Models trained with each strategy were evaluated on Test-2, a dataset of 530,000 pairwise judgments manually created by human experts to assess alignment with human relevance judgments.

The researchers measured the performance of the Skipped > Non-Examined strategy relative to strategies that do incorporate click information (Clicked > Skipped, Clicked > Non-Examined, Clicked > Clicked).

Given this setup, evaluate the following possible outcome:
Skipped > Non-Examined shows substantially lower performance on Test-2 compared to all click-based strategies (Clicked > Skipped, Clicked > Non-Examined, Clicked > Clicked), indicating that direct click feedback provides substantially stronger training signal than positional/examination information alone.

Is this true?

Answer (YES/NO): NO